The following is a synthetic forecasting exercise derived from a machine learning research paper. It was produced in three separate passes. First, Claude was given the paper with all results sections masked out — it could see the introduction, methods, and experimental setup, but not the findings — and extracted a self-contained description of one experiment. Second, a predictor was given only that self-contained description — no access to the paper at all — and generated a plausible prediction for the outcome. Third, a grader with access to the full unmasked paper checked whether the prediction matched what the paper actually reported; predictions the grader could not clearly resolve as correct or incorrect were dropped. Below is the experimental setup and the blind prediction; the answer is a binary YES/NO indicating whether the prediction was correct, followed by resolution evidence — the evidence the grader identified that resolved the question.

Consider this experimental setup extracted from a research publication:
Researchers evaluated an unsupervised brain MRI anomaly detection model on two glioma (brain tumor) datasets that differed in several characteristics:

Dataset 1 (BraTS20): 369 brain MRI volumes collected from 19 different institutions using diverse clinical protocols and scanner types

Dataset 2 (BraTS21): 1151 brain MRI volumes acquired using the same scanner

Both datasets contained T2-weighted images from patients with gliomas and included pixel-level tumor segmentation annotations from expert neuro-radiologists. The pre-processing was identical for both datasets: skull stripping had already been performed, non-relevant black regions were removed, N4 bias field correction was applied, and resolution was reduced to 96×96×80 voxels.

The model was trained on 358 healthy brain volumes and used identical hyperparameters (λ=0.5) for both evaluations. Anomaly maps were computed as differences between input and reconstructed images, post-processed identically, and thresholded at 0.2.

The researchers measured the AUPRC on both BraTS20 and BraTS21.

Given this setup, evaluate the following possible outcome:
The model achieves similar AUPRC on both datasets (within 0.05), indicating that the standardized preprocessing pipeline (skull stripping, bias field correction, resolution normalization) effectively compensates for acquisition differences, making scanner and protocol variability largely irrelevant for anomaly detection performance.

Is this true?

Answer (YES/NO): NO